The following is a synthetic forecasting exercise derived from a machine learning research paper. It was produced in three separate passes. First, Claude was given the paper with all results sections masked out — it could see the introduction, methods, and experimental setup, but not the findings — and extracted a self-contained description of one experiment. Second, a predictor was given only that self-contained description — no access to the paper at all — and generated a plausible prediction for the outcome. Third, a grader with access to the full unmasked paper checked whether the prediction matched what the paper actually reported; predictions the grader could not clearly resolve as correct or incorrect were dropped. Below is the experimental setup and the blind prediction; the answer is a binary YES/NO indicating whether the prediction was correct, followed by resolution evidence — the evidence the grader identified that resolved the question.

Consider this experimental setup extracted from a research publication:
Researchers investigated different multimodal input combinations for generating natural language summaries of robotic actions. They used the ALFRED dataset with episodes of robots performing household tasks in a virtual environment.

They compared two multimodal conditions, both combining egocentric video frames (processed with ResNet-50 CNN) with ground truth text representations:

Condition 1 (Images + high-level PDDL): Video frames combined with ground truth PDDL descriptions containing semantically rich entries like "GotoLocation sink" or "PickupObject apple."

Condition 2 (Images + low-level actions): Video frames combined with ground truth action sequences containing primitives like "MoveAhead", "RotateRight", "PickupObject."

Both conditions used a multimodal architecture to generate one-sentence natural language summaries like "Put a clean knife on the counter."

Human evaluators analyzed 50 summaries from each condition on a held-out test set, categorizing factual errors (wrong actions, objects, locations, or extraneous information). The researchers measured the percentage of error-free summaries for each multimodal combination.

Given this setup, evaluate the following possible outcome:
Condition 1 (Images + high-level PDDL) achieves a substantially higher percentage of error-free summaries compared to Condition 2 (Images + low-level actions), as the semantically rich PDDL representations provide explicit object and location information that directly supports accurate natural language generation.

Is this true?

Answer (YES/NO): NO